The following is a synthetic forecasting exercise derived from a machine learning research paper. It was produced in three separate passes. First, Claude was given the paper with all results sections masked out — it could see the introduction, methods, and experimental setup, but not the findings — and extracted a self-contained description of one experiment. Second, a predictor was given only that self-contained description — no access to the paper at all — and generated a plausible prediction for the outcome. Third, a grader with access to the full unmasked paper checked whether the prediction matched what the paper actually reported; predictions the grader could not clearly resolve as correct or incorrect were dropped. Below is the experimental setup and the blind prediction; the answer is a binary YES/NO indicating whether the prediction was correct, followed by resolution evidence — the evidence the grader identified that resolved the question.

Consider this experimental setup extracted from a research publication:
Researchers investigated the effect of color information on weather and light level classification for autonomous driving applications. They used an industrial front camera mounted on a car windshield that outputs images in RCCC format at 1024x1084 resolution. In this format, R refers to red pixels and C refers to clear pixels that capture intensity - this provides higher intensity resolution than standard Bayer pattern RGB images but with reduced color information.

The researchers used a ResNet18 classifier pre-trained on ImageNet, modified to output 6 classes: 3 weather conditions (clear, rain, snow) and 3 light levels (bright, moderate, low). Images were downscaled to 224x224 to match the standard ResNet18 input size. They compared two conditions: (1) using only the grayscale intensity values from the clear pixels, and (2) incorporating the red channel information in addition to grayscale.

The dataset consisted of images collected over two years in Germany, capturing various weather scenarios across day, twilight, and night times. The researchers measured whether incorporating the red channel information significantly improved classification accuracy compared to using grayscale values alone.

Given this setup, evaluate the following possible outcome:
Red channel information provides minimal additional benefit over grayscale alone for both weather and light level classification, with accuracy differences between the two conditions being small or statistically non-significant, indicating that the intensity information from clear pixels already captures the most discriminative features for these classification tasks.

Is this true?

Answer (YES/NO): YES